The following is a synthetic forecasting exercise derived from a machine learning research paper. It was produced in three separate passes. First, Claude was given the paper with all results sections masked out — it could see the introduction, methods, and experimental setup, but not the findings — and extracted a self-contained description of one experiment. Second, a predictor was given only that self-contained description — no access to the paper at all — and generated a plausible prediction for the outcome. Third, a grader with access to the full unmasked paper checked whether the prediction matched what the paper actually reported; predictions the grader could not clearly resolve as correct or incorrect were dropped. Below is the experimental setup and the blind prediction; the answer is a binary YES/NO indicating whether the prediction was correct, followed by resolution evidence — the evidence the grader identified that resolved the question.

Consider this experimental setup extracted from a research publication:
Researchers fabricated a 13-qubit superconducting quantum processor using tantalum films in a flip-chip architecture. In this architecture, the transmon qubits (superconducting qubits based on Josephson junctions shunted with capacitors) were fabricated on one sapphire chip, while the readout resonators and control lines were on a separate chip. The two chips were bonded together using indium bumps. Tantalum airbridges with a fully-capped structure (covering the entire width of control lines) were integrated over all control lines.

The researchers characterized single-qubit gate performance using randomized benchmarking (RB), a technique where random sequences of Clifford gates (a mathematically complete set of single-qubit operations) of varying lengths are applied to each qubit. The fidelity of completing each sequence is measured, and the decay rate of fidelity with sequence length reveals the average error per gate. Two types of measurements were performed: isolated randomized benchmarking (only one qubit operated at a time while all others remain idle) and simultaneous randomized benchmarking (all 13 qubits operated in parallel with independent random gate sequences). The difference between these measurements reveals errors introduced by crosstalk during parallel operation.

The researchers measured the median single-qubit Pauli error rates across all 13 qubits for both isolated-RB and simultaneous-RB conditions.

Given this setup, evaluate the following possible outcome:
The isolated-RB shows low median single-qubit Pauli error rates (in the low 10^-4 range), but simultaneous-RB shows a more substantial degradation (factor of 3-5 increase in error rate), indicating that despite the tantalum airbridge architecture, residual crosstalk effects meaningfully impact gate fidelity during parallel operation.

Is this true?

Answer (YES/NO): NO